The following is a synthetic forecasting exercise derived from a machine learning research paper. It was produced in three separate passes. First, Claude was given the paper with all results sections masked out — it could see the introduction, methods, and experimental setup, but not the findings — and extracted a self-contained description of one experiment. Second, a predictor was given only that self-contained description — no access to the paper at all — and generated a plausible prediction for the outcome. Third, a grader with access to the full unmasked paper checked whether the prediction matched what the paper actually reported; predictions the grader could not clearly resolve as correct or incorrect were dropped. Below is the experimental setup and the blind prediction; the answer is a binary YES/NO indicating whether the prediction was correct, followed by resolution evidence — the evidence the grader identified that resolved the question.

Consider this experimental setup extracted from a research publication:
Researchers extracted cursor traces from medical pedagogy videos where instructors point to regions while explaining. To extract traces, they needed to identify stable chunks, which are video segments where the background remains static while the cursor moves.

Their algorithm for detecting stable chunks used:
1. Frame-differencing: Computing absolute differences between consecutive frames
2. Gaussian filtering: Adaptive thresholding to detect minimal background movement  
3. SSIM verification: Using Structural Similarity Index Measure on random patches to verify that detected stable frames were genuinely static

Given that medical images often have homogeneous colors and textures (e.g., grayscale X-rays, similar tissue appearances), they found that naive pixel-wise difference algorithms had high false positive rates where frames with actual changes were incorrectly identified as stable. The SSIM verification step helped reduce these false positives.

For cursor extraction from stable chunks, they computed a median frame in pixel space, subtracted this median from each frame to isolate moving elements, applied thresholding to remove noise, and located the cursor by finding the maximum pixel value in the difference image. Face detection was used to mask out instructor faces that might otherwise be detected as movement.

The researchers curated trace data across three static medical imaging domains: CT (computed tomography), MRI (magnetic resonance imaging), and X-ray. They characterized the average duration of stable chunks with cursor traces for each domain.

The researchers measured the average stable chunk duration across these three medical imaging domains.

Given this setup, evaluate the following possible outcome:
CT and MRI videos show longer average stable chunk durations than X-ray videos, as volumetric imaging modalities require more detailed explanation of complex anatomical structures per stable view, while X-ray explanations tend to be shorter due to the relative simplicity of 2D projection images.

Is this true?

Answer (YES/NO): NO